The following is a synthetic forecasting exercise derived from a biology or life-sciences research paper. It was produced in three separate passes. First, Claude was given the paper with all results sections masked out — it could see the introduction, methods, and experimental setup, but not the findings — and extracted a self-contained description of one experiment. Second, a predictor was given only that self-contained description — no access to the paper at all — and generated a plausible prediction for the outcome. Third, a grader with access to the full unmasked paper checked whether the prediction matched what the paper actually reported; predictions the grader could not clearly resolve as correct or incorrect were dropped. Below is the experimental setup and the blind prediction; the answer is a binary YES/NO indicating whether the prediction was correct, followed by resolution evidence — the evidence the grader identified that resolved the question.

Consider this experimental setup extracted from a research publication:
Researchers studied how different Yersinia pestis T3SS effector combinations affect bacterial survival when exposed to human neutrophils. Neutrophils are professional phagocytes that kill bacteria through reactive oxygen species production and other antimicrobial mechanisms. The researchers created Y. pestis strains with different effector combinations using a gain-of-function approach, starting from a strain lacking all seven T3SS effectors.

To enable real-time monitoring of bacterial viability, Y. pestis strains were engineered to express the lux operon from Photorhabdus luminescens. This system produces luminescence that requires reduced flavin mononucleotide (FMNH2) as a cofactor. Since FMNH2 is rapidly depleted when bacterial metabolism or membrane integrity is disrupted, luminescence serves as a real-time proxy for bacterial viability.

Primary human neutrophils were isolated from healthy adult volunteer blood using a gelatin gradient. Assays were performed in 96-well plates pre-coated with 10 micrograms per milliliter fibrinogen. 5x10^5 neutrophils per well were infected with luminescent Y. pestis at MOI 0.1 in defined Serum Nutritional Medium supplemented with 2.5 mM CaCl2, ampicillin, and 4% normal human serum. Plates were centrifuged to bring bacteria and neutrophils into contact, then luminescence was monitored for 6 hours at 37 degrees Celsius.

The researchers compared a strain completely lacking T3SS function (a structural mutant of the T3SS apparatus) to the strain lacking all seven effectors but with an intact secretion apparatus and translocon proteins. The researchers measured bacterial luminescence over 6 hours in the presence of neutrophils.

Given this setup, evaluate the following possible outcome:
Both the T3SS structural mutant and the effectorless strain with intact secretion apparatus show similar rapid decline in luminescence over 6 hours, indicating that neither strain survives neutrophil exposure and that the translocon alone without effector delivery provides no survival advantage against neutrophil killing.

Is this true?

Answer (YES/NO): YES